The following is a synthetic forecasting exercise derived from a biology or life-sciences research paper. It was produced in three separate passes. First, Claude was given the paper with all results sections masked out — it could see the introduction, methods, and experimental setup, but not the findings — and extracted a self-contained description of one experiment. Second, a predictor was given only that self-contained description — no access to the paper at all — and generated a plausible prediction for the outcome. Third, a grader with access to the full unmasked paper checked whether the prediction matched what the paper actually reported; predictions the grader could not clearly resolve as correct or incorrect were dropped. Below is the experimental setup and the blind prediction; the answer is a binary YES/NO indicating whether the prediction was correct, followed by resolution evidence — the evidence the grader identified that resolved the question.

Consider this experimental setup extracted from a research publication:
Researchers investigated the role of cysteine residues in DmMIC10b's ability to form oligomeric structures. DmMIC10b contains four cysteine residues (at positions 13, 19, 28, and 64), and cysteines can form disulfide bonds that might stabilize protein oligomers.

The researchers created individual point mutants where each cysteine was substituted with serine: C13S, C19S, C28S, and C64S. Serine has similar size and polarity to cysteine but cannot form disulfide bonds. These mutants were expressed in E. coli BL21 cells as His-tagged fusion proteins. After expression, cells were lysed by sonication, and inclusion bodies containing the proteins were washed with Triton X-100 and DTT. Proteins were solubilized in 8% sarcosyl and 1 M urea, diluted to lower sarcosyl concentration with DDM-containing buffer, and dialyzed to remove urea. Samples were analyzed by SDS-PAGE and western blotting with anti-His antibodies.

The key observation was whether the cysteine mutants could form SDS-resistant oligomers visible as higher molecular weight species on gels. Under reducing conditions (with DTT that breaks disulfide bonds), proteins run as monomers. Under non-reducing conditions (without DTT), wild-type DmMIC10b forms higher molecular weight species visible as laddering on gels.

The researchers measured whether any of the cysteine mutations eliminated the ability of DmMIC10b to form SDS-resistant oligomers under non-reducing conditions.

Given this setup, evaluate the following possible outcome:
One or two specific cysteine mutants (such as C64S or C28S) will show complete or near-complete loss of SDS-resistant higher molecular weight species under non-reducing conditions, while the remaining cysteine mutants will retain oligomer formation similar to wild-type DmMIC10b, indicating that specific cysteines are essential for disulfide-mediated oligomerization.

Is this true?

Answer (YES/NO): NO